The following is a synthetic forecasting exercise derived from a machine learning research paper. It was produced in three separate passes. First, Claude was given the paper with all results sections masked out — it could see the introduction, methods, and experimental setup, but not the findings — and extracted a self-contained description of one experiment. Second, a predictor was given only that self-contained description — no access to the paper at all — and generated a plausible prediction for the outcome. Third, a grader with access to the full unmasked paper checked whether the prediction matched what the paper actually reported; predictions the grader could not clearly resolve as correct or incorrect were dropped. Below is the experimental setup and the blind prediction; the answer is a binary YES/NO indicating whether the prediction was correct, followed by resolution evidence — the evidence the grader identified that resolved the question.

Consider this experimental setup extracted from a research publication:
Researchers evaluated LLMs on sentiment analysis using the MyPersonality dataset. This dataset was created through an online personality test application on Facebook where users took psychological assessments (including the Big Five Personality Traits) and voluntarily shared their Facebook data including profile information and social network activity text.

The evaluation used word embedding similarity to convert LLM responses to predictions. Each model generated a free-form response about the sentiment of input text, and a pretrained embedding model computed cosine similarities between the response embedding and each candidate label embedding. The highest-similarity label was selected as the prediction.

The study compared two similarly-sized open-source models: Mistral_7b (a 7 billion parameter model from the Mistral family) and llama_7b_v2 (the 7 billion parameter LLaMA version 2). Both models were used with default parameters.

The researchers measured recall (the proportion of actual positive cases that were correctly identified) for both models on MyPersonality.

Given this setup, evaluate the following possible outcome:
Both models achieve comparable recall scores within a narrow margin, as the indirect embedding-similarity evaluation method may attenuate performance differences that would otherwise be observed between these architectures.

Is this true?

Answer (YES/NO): NO